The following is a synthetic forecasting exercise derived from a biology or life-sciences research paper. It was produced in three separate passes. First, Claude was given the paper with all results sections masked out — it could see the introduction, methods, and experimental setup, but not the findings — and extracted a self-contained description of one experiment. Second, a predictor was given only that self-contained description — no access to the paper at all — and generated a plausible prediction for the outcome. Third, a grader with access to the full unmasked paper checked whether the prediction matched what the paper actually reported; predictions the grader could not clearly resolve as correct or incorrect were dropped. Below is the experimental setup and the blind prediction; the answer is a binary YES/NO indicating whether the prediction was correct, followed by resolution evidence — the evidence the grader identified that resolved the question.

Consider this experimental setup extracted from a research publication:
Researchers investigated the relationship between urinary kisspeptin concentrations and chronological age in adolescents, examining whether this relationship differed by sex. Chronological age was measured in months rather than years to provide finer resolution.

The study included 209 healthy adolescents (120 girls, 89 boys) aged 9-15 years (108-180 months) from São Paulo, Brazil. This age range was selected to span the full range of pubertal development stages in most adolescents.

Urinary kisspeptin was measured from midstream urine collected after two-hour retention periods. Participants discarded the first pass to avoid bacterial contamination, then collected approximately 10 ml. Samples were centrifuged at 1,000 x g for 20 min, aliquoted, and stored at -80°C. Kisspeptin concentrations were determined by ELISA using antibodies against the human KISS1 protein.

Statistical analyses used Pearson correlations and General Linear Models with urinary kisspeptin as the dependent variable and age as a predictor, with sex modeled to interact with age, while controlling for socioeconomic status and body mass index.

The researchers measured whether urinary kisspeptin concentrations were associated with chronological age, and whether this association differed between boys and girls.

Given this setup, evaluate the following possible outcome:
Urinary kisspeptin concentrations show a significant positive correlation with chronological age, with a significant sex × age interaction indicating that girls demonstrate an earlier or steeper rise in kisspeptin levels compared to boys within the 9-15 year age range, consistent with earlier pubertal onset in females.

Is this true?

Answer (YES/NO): NO